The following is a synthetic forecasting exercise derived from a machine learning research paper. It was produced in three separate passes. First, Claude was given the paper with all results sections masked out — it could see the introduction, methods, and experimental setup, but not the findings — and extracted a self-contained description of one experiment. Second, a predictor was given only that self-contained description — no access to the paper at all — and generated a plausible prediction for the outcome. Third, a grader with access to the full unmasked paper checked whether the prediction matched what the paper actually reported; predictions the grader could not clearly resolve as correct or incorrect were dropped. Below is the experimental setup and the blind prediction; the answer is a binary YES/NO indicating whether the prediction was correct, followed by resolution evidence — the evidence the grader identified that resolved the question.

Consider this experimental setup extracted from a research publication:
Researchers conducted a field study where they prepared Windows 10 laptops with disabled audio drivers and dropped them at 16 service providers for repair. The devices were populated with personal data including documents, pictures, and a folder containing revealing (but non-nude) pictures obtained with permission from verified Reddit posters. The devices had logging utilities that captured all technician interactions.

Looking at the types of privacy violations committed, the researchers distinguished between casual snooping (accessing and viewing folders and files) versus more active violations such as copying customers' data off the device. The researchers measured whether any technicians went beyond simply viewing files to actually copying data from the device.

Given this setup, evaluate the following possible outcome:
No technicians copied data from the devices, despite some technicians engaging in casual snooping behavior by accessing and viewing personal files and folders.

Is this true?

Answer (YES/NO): NO